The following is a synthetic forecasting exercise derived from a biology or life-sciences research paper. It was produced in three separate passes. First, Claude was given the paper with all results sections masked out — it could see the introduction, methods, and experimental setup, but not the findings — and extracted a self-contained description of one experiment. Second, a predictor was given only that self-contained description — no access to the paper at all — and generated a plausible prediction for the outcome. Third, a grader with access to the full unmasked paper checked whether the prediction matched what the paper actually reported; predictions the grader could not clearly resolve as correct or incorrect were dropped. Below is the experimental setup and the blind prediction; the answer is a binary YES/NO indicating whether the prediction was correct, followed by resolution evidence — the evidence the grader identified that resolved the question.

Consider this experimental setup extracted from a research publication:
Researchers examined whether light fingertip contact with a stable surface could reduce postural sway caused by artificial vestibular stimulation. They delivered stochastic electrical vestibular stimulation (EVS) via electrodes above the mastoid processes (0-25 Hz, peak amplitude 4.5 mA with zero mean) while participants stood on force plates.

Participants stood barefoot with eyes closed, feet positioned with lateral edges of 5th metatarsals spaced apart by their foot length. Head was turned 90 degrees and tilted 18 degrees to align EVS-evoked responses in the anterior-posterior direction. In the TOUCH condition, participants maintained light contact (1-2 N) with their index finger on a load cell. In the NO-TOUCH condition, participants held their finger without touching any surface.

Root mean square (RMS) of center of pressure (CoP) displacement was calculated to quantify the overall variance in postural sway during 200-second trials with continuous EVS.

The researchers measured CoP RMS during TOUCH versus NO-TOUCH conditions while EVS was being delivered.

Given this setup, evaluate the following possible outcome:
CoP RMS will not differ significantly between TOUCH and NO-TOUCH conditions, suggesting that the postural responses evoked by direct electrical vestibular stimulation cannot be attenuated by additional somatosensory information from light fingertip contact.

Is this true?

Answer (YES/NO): NO